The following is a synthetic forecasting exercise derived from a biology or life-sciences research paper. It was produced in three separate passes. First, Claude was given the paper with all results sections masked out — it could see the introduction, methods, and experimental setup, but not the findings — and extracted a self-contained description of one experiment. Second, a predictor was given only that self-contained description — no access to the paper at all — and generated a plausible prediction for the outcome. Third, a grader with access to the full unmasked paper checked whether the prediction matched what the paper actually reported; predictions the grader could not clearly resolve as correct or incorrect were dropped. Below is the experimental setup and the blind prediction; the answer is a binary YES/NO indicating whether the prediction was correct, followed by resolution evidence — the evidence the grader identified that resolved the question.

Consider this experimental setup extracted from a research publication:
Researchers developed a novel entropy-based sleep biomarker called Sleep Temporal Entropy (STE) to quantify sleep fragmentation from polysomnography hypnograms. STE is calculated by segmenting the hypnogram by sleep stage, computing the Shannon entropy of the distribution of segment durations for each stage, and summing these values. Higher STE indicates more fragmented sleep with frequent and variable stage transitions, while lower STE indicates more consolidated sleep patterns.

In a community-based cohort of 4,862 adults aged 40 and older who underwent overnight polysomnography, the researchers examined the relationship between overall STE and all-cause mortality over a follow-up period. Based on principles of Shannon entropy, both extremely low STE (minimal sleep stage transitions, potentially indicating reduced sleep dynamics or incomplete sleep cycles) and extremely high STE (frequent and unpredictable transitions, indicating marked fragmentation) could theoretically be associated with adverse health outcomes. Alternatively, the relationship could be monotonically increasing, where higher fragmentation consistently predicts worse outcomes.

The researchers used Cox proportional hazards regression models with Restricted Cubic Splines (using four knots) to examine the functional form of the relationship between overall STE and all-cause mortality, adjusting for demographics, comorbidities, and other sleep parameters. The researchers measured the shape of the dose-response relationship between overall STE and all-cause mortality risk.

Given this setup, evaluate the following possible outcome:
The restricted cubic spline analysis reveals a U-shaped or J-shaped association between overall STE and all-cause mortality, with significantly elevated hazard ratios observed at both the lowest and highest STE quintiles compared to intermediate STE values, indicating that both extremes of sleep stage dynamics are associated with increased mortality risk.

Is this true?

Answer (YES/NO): YES